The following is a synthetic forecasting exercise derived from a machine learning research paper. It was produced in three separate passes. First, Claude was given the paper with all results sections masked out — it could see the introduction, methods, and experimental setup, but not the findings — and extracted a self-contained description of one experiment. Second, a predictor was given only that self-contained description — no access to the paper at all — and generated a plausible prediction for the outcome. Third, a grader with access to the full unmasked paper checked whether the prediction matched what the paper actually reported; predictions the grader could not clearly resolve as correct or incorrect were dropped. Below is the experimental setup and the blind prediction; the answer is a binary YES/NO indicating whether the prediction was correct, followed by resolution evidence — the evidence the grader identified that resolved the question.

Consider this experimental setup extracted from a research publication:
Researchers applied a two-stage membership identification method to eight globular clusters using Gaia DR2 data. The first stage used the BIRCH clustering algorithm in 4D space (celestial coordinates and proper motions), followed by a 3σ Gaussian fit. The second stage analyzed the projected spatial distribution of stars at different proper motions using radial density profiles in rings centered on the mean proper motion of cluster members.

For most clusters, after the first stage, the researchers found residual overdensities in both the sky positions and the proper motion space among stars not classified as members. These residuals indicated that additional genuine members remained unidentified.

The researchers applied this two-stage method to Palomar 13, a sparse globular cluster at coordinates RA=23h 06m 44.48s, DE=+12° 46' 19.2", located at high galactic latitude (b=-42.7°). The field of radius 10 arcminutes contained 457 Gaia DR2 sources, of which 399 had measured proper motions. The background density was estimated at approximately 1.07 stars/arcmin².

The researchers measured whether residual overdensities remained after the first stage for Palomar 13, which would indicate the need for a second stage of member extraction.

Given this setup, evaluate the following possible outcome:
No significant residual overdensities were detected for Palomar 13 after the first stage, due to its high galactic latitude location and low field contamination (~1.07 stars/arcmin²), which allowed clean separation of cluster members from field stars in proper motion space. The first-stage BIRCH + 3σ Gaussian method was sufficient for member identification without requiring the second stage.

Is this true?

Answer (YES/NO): YES